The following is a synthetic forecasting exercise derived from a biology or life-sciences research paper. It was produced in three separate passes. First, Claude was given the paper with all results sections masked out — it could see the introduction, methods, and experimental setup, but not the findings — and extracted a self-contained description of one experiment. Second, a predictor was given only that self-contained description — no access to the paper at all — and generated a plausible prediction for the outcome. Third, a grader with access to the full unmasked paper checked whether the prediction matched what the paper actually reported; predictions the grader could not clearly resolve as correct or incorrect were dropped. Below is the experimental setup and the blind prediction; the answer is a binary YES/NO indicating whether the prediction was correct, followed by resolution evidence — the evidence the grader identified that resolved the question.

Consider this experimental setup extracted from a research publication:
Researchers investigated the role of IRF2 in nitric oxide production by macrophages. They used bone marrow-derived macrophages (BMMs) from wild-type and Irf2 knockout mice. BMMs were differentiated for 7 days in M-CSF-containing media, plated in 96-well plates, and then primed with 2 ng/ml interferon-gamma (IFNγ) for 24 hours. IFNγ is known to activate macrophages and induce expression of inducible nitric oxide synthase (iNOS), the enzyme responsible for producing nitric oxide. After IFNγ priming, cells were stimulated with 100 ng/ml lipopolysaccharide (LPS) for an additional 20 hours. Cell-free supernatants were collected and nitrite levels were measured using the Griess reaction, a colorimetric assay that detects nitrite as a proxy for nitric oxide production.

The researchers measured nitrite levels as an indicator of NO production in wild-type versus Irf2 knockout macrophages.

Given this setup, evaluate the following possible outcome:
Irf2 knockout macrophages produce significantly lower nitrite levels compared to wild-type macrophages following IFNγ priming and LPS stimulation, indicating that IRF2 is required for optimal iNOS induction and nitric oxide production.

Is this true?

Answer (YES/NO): NO